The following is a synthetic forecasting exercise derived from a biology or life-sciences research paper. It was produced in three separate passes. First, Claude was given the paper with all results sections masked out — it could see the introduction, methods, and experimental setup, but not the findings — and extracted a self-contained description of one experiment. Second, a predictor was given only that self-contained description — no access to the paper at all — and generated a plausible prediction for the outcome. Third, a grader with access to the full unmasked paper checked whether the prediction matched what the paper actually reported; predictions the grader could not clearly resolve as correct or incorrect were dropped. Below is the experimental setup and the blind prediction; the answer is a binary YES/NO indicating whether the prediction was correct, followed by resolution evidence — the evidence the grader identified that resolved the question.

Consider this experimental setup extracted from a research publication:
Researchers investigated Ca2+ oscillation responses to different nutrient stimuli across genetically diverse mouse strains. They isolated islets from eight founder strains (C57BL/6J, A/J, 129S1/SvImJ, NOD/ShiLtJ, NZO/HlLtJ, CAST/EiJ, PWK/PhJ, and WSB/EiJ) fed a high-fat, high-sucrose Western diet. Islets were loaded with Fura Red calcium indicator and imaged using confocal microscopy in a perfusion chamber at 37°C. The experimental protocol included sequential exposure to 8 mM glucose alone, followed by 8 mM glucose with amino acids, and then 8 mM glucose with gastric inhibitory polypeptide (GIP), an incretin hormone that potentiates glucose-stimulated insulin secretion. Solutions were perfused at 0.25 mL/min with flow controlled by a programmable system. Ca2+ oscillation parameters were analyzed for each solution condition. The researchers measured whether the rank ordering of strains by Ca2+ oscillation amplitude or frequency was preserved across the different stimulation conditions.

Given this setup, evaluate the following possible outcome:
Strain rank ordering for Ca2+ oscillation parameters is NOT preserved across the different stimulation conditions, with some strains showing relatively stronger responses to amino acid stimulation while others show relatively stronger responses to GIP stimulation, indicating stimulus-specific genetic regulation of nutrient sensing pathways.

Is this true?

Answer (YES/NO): NO